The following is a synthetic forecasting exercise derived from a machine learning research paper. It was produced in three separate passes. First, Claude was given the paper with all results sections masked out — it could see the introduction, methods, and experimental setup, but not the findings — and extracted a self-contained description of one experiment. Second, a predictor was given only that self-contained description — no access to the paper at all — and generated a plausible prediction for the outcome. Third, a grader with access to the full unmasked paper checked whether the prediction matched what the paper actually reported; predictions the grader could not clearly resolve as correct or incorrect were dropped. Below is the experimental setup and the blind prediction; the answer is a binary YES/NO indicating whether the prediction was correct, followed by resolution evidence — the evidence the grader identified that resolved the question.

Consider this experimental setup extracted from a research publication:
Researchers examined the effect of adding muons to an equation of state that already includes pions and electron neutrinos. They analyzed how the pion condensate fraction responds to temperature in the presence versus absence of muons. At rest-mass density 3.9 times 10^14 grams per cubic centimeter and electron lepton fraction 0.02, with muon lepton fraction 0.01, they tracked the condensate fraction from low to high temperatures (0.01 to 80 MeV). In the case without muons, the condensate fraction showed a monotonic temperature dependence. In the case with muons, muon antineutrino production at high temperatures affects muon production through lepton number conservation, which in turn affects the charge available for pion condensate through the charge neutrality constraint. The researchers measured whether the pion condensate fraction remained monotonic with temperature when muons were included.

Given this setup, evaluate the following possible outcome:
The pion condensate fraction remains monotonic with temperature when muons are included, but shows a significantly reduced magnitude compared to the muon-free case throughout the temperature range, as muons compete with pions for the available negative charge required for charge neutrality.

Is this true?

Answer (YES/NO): NO